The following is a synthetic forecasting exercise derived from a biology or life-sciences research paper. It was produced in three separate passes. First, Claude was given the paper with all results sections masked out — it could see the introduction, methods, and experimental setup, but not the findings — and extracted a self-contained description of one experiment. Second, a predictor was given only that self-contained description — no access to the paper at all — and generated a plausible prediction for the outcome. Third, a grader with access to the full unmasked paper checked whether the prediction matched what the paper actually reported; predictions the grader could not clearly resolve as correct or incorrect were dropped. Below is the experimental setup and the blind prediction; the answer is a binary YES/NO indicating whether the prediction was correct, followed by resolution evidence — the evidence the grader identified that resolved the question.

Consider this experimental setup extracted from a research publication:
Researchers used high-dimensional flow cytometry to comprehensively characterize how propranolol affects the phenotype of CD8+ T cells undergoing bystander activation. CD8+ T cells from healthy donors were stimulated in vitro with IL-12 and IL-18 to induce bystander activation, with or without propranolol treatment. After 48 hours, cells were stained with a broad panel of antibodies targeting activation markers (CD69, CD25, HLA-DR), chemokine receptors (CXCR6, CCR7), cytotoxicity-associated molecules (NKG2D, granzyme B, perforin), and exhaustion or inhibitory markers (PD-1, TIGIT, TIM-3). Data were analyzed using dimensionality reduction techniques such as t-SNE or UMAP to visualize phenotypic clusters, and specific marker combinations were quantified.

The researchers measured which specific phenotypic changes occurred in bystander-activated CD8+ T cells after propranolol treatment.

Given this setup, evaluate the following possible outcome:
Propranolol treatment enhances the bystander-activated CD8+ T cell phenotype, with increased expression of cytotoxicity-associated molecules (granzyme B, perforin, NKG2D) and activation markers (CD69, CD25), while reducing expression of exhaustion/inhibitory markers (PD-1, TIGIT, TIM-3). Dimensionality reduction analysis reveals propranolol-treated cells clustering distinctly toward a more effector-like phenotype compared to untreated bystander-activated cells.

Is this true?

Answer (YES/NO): NO